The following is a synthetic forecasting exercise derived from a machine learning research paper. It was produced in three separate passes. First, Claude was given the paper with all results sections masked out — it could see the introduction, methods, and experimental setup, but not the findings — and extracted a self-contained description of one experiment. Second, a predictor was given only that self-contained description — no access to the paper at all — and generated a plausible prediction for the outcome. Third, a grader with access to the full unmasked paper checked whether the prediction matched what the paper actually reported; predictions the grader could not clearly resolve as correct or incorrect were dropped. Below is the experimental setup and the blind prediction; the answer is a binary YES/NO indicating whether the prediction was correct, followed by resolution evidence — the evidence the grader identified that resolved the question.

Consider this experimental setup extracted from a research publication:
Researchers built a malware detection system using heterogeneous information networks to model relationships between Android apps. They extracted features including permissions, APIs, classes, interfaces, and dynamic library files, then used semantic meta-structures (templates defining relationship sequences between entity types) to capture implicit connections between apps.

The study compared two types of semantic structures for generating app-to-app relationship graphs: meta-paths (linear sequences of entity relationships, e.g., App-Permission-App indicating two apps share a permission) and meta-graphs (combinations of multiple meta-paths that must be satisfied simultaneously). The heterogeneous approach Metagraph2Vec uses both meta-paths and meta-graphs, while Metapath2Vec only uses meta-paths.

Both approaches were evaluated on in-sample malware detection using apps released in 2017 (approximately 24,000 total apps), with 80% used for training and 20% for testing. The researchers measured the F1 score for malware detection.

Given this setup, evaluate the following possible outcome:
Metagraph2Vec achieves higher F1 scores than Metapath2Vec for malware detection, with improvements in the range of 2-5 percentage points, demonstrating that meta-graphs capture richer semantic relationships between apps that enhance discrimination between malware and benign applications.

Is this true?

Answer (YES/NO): YES